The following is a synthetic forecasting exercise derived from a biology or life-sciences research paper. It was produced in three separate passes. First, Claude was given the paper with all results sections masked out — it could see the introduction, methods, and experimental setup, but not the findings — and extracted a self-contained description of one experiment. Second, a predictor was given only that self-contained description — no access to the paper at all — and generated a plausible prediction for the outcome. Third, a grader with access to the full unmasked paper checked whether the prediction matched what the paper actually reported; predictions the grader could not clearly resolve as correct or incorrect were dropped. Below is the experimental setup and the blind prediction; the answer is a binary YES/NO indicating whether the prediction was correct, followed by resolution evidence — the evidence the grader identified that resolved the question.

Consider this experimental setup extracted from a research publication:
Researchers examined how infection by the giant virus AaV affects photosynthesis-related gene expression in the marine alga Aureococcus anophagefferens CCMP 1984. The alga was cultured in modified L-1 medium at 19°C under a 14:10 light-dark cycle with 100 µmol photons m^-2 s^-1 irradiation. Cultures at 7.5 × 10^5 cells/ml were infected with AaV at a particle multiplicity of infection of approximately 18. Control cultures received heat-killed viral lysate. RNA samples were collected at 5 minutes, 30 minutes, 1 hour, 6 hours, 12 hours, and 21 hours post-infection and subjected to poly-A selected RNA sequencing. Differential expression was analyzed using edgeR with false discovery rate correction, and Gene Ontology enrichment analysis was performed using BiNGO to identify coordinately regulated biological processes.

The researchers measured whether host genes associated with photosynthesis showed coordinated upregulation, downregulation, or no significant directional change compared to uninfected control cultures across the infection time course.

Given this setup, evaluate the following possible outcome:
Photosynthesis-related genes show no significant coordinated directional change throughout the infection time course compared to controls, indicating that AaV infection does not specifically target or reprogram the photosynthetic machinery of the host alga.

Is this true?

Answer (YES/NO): NO